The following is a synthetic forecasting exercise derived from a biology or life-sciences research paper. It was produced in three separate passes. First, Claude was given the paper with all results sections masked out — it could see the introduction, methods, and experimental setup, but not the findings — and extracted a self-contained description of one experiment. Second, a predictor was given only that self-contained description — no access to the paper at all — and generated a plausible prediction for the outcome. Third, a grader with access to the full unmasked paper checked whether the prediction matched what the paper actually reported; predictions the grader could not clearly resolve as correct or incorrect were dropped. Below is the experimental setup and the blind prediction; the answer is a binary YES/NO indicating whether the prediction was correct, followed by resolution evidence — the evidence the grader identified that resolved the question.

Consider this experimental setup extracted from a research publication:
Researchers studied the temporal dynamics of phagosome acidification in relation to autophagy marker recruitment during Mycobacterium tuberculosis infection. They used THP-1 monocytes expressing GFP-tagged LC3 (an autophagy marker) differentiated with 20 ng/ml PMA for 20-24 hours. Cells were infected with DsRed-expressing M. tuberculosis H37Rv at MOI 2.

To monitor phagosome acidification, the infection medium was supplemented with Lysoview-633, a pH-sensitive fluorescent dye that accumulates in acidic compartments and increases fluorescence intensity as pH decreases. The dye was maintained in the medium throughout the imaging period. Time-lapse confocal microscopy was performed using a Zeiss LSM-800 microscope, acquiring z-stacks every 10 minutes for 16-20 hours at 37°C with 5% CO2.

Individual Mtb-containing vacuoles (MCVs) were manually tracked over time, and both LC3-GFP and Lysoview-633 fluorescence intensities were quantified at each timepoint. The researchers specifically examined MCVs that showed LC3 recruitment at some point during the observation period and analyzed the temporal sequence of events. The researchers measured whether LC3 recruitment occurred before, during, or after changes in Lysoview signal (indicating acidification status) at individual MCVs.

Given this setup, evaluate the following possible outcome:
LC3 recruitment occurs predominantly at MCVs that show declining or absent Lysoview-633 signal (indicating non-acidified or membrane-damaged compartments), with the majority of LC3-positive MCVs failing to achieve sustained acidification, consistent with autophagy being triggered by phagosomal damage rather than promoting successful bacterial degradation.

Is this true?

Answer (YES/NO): YES